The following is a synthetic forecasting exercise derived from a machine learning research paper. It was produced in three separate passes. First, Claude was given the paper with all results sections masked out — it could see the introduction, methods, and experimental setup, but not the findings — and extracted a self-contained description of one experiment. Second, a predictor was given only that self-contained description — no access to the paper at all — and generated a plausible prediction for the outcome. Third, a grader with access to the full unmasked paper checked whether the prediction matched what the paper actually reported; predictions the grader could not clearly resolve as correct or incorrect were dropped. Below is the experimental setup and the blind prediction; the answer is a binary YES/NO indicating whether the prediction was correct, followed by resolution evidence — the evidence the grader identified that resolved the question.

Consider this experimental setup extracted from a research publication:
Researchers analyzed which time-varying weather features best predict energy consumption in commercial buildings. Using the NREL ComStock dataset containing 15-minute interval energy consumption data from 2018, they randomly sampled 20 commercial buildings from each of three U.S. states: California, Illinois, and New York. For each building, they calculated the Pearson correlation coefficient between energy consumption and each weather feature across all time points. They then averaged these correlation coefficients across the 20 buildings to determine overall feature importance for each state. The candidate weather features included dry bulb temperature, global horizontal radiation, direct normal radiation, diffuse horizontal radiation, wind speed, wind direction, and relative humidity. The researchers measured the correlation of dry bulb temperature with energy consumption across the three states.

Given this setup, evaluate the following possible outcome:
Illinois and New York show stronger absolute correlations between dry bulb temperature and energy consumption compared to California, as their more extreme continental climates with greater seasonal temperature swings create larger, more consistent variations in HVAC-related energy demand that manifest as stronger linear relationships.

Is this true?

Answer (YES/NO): NO